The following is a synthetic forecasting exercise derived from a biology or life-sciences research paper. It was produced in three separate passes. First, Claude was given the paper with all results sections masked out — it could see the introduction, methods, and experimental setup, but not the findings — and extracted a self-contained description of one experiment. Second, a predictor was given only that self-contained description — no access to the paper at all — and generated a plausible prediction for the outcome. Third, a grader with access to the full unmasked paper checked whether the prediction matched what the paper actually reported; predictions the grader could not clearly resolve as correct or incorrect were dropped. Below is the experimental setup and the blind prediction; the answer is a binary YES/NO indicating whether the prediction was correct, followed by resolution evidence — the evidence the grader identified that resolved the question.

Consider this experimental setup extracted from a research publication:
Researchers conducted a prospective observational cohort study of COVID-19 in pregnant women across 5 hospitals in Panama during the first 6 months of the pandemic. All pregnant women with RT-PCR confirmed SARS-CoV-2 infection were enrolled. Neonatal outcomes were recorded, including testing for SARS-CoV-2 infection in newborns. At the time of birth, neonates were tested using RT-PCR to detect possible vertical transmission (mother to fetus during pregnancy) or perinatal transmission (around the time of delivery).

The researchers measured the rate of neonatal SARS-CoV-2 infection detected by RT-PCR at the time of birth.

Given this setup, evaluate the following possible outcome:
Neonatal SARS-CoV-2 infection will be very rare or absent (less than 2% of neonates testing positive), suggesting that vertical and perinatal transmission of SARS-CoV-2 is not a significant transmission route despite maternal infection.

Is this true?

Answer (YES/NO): YES